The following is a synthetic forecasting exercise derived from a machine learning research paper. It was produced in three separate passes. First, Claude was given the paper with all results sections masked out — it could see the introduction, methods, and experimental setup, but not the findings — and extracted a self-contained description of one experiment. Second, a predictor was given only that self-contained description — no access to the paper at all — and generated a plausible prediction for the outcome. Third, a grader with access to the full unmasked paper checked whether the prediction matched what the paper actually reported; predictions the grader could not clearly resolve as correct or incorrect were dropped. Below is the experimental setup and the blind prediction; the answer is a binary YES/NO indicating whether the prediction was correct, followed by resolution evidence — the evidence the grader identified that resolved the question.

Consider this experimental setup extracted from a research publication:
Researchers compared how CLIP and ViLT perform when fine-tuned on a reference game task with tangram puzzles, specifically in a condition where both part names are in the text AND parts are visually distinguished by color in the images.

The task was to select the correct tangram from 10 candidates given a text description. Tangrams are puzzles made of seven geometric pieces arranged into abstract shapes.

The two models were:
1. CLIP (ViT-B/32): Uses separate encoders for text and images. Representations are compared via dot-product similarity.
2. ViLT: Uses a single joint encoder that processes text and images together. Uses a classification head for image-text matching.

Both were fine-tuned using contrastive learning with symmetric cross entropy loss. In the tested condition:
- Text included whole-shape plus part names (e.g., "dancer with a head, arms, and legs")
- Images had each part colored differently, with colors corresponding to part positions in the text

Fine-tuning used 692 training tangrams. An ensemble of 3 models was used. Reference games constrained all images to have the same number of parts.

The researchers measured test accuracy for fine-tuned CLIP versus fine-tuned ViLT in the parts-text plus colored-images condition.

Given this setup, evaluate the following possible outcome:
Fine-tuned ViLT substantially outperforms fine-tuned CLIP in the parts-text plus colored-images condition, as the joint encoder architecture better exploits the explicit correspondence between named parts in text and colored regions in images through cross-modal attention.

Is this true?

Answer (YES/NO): YES